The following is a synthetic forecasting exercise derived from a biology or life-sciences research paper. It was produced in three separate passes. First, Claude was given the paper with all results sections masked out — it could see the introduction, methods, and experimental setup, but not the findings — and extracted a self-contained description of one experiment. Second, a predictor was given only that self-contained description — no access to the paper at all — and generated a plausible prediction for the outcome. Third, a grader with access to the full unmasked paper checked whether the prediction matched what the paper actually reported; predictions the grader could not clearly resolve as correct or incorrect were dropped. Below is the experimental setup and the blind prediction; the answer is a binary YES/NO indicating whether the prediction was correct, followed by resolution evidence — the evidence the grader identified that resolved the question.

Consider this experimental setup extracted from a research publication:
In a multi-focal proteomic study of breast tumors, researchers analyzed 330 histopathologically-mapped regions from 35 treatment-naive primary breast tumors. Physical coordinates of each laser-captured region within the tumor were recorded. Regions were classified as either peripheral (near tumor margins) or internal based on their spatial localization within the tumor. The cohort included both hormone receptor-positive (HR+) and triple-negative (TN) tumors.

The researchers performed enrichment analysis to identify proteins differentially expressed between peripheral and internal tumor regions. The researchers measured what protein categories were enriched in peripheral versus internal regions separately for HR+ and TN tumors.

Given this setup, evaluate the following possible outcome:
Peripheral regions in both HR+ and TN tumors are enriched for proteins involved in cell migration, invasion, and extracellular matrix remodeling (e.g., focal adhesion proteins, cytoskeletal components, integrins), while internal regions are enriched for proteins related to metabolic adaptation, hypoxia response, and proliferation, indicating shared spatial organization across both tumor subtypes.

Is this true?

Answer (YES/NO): NO